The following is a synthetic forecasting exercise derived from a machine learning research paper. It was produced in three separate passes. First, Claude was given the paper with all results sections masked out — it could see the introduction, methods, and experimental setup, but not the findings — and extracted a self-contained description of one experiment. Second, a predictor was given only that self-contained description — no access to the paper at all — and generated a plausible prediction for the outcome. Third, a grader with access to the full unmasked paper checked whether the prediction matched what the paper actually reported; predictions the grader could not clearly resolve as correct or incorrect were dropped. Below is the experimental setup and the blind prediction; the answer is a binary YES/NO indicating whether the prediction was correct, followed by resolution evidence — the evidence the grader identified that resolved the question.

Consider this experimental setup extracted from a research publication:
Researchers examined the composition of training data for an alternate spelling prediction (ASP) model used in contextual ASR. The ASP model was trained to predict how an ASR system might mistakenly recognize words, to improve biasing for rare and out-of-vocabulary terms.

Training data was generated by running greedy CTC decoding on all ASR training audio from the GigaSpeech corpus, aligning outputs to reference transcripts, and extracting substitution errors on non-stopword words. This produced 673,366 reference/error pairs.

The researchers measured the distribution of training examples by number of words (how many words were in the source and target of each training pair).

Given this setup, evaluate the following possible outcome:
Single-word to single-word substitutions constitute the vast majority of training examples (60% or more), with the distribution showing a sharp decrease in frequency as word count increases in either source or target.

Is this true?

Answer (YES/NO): YES